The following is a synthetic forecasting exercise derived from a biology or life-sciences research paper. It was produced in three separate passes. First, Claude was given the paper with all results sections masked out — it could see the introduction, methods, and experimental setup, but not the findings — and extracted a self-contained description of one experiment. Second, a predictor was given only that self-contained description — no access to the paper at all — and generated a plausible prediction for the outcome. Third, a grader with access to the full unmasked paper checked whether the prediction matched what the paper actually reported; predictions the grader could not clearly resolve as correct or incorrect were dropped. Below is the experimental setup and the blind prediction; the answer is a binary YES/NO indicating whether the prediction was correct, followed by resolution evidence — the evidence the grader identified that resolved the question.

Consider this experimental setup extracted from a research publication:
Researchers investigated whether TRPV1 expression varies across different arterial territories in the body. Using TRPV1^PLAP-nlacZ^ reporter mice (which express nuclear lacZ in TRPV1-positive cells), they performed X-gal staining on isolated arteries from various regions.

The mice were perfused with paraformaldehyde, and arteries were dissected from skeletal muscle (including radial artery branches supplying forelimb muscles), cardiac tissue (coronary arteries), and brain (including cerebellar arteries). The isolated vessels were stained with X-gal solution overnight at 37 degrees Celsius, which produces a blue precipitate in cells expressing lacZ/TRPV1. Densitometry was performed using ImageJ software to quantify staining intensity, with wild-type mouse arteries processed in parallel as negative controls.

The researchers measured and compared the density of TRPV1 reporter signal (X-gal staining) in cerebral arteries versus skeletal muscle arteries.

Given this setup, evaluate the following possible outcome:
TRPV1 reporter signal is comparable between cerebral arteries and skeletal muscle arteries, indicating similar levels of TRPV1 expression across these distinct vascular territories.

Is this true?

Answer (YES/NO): NO